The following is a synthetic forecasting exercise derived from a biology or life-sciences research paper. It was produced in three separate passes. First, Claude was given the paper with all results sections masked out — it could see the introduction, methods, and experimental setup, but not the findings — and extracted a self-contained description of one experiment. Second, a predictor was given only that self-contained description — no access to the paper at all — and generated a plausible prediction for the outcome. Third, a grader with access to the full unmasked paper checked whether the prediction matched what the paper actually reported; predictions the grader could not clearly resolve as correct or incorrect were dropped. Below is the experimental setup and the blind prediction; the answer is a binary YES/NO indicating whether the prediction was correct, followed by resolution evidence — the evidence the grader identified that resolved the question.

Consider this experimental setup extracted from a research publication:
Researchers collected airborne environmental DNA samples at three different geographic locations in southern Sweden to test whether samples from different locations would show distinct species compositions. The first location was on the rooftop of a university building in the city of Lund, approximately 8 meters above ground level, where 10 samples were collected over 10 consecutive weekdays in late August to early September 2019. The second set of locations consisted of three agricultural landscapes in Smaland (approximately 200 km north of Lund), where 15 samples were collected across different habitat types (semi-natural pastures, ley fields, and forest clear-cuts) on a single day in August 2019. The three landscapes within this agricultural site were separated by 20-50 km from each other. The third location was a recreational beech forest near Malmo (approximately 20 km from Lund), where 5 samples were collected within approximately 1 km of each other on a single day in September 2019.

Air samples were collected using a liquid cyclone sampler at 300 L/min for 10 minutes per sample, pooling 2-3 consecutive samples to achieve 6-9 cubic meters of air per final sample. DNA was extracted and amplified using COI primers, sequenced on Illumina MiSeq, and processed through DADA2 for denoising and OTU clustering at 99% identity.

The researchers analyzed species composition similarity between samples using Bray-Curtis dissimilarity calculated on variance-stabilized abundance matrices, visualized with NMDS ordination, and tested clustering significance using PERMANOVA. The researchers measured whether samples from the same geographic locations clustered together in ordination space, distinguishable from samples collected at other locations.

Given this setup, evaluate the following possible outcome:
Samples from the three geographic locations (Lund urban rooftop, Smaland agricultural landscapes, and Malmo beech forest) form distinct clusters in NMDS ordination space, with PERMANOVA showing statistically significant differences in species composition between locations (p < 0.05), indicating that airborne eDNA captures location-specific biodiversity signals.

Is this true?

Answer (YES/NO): YES